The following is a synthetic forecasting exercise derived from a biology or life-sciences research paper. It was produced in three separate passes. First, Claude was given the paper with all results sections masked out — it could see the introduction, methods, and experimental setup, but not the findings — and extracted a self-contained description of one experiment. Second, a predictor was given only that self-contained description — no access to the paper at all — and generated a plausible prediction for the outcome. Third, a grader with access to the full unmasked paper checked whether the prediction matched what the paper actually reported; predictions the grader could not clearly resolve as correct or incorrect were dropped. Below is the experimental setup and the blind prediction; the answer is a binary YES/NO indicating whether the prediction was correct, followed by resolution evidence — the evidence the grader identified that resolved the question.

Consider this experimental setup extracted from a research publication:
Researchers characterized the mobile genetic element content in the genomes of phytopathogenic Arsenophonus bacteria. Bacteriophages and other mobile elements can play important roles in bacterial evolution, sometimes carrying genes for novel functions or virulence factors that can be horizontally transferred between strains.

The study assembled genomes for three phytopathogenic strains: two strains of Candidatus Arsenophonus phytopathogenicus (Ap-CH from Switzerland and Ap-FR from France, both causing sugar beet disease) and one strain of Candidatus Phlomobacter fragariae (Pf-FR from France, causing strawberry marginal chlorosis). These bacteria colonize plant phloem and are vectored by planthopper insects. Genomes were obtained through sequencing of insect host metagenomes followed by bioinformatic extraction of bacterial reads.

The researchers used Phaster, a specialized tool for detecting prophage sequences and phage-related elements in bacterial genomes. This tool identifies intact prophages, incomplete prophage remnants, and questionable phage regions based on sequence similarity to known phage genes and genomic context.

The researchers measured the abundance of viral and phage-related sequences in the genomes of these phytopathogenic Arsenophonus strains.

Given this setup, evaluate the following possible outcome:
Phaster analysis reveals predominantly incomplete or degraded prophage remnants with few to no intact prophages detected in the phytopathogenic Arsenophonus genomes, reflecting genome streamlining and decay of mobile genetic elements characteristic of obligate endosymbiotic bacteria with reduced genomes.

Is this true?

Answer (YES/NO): NO